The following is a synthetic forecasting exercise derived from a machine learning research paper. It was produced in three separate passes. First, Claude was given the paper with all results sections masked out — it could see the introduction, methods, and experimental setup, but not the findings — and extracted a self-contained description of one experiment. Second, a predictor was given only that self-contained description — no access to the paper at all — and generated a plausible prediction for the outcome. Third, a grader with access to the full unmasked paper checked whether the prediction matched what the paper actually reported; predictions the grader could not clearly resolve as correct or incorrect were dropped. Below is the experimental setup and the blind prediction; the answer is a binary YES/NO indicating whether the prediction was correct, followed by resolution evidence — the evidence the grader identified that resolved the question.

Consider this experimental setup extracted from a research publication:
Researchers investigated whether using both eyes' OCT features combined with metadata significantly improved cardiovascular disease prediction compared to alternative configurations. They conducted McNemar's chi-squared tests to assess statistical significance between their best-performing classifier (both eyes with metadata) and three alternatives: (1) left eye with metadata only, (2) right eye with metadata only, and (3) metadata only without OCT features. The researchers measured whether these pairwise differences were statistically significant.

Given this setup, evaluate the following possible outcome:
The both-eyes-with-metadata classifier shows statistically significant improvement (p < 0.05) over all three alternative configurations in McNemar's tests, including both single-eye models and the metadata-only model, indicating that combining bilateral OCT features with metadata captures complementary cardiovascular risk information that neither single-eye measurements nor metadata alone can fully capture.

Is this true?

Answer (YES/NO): YES